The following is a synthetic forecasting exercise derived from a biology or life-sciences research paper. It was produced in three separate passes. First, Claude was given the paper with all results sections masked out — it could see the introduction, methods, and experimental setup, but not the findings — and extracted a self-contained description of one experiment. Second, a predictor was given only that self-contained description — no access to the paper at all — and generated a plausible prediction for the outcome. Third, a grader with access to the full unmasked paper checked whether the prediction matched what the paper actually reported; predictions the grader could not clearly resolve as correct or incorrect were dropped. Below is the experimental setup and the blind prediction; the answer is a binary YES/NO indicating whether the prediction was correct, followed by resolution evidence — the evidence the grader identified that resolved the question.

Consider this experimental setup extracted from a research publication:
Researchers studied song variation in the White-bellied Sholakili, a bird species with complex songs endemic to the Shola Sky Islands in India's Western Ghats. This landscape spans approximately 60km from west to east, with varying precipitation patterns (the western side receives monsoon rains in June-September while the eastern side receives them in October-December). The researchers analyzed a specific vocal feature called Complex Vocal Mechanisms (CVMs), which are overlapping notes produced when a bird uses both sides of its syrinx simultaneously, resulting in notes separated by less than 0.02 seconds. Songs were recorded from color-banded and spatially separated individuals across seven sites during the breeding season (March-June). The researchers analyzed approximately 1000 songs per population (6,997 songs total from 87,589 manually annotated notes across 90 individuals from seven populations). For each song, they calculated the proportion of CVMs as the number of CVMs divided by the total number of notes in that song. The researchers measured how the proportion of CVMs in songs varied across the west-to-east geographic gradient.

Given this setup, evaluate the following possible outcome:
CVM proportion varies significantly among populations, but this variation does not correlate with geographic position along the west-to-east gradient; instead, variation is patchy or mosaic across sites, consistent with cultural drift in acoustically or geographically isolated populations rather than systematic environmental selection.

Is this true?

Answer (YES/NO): NO